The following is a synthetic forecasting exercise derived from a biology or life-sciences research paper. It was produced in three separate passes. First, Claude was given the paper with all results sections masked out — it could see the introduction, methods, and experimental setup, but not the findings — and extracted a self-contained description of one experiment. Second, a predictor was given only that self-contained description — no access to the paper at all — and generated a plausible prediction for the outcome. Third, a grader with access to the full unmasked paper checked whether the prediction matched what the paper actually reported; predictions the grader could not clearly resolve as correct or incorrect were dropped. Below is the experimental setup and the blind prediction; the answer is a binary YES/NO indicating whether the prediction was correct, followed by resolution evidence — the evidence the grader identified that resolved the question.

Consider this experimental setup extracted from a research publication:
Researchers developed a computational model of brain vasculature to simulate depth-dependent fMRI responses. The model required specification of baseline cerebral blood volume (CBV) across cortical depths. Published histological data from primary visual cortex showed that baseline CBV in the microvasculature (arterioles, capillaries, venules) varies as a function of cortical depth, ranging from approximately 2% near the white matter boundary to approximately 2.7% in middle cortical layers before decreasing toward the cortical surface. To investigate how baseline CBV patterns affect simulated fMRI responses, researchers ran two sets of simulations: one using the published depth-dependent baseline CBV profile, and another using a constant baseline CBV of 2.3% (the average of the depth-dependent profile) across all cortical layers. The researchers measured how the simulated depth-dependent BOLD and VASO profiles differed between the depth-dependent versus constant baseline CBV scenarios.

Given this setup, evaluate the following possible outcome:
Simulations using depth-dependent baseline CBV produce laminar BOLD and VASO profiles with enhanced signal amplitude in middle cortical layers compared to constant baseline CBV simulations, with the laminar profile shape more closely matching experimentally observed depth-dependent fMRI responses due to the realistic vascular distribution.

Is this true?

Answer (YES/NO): NO